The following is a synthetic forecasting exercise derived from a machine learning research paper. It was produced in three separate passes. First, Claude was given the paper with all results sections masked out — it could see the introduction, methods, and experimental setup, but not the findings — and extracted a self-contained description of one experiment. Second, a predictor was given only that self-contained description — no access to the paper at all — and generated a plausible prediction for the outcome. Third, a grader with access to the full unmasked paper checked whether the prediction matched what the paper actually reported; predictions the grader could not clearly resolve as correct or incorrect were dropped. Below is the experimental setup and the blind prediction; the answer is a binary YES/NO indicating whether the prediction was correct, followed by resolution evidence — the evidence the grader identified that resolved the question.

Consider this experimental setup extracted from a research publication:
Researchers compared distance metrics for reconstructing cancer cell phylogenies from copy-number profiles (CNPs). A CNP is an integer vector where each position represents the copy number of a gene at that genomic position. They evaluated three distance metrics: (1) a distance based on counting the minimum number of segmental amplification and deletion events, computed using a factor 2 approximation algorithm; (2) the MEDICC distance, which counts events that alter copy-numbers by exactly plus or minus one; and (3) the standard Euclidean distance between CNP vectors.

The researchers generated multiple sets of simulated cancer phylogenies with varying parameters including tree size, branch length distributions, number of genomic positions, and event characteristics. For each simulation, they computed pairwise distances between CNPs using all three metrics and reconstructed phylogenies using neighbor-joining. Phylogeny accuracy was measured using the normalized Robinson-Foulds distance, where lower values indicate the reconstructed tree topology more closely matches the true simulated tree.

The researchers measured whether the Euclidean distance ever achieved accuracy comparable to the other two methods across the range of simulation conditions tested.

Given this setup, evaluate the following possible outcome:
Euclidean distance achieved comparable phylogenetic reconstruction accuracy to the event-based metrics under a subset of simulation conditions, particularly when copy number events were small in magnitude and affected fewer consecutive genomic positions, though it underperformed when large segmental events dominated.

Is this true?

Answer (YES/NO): NO